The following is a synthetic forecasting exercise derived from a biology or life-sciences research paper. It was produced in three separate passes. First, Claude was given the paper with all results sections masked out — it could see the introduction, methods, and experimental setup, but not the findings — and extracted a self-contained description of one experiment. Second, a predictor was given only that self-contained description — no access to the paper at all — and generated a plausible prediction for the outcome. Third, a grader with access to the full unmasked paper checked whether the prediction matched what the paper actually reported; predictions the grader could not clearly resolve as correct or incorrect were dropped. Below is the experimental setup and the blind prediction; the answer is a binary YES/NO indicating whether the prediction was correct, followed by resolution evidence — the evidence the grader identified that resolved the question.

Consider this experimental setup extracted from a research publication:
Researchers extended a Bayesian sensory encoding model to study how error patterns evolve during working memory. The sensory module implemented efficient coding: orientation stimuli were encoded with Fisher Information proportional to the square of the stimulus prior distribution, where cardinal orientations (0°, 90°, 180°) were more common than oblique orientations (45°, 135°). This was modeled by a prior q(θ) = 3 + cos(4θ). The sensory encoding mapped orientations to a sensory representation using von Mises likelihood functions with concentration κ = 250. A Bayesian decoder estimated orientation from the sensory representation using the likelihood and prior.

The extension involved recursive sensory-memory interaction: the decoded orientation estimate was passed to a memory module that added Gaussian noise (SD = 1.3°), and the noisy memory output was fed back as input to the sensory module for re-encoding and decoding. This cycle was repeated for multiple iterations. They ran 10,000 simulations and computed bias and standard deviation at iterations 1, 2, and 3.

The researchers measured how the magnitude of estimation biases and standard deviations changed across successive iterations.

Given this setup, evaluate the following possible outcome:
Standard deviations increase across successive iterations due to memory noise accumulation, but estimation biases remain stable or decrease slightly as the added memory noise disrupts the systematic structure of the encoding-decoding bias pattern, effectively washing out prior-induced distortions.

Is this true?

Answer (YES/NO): NO